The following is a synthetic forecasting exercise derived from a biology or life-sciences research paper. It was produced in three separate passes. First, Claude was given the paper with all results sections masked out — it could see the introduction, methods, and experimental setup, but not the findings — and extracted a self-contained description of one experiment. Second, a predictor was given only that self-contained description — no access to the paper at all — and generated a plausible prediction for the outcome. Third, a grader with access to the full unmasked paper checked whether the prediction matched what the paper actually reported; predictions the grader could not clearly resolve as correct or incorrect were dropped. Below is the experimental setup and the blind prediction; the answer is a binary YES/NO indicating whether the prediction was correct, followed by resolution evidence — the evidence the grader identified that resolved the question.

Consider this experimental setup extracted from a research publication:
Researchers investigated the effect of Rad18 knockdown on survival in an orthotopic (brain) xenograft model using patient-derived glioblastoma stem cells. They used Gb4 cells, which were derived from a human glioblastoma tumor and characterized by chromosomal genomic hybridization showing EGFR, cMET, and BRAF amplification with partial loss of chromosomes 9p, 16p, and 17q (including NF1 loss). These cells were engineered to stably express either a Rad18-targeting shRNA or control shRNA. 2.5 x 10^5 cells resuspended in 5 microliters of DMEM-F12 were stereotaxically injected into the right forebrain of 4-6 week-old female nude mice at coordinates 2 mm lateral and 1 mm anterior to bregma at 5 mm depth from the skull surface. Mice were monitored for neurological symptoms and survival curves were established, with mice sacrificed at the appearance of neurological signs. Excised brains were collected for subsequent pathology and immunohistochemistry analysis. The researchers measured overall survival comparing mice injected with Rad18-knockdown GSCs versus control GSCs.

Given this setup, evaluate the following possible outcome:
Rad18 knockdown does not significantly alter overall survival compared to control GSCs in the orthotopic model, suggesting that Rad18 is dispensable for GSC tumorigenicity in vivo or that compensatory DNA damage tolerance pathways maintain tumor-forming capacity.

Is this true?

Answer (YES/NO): NO